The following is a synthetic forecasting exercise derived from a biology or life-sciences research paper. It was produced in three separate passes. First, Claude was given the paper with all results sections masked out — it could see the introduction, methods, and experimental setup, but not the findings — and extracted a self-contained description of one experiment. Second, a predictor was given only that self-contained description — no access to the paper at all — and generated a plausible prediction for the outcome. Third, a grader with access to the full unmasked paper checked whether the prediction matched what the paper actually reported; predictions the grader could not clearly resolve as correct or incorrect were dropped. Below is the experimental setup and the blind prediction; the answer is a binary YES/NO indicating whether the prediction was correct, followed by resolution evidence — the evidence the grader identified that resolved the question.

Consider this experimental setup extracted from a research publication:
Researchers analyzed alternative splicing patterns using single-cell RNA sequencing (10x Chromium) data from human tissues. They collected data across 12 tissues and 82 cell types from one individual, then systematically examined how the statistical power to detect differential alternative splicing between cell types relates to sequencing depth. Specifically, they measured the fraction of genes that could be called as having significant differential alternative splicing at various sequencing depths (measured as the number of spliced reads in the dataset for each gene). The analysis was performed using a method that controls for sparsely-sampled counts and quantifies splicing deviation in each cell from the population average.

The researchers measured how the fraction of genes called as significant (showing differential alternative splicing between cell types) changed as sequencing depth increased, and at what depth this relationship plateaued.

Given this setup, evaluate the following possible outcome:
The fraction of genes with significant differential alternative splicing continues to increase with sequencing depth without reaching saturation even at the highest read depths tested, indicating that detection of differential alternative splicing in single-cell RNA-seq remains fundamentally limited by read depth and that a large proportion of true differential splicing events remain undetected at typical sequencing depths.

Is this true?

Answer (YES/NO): NO